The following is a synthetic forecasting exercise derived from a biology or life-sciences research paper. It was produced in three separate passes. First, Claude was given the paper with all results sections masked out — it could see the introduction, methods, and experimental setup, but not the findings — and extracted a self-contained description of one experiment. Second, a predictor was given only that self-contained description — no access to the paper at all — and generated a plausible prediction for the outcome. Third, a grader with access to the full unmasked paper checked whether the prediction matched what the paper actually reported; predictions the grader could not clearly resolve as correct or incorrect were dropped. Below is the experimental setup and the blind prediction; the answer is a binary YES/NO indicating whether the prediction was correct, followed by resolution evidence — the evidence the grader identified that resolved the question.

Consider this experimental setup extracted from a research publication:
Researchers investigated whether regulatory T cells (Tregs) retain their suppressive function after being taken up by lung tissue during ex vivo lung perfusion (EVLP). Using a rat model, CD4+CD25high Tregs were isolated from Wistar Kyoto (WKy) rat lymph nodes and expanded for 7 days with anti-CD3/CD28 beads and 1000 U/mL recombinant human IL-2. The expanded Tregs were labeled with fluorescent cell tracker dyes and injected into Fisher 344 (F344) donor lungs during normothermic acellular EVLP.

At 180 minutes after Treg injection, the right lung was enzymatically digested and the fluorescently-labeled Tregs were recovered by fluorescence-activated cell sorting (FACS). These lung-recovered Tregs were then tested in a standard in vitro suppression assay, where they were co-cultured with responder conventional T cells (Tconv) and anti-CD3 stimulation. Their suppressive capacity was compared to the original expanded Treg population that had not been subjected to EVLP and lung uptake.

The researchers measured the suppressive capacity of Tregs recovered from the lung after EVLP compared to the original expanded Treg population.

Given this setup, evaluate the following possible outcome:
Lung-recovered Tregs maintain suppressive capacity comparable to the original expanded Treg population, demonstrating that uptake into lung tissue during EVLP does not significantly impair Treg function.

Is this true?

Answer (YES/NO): YES